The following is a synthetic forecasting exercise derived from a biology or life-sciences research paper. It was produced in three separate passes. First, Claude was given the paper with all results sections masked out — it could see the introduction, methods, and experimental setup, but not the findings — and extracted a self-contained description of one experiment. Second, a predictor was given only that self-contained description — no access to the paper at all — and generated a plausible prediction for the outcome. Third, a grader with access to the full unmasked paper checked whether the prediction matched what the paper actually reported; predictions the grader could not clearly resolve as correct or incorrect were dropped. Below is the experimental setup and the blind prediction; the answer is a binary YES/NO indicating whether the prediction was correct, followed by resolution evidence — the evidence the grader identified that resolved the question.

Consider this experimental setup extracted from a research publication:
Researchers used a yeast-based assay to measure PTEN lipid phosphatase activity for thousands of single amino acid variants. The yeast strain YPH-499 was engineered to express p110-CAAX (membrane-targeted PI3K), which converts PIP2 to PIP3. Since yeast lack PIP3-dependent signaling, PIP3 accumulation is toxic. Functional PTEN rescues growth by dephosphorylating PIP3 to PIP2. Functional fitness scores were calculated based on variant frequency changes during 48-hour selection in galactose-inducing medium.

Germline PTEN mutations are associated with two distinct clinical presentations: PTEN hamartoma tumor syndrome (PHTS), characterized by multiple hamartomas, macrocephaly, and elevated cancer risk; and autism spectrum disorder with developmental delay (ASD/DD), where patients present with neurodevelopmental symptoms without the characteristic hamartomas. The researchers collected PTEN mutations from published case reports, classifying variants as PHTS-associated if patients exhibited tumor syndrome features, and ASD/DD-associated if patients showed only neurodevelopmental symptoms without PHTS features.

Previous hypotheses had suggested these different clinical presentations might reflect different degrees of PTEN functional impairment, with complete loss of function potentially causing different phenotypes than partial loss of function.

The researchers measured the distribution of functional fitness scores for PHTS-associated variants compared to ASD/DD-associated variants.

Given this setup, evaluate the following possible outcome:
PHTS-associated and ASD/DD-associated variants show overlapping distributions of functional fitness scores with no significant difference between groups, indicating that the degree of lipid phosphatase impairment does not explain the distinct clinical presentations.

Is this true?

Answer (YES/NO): NO